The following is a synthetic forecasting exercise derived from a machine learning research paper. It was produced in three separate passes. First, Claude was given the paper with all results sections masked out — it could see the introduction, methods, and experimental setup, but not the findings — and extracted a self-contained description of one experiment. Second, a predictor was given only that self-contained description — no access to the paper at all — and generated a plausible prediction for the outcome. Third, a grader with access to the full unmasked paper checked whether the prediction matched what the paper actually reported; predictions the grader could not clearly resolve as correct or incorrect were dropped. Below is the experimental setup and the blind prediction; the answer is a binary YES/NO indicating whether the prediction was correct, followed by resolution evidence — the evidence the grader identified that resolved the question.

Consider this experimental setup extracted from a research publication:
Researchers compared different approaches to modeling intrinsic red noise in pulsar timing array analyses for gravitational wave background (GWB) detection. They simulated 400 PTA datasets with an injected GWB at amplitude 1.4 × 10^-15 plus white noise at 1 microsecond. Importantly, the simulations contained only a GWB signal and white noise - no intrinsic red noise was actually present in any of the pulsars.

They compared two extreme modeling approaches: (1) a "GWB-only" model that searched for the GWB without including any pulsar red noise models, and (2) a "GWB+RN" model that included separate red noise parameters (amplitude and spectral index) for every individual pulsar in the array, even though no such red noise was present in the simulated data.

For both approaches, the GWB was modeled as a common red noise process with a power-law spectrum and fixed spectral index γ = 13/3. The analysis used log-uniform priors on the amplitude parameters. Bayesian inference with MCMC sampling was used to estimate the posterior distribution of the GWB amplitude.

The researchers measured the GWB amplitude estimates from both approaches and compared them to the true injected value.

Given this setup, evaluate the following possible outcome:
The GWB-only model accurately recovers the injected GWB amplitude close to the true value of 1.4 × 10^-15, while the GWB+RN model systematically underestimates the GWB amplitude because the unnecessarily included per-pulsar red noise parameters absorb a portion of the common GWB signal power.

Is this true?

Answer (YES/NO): YES